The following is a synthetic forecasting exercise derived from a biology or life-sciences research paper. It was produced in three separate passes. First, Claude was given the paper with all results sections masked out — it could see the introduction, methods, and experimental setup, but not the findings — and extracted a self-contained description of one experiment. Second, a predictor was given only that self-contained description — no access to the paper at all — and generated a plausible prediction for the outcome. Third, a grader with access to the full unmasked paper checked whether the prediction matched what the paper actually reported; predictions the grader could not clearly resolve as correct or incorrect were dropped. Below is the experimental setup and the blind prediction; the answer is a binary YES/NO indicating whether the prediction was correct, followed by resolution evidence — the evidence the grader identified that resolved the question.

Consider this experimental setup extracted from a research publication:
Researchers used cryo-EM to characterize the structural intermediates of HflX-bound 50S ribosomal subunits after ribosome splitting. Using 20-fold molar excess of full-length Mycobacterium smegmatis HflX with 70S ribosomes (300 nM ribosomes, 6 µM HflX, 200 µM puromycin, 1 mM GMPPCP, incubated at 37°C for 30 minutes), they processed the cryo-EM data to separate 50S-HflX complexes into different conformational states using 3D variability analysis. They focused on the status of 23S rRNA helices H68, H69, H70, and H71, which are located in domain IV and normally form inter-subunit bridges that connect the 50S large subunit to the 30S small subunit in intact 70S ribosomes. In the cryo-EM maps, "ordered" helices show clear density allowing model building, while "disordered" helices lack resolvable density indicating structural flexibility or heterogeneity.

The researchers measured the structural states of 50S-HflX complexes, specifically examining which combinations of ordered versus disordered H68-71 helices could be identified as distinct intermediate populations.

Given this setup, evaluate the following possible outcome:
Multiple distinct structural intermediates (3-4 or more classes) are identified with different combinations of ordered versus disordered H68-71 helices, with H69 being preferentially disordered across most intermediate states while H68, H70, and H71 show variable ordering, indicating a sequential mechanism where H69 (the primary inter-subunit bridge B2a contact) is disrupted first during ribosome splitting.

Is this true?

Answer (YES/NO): NO